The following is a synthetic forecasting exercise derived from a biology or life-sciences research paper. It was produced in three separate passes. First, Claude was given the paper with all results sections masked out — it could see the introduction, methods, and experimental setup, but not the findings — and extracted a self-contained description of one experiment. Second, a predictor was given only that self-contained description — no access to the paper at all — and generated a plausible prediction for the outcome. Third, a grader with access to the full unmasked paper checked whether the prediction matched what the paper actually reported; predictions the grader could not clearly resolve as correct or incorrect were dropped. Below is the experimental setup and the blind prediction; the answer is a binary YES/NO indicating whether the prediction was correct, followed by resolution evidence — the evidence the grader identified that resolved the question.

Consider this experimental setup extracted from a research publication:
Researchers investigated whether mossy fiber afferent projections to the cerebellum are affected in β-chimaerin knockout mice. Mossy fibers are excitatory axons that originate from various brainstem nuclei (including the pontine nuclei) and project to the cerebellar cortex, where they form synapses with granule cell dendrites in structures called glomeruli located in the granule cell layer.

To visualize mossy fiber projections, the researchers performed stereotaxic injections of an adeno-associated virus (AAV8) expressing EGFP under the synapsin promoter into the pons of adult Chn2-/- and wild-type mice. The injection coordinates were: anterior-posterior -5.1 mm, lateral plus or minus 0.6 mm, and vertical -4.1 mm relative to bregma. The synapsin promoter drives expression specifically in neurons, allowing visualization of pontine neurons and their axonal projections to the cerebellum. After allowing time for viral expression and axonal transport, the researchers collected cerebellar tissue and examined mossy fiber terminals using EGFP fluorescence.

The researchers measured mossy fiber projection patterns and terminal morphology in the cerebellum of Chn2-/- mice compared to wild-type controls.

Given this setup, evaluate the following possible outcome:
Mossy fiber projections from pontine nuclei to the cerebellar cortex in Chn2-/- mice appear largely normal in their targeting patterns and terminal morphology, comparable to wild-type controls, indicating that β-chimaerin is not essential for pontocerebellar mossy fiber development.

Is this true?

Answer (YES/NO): NO